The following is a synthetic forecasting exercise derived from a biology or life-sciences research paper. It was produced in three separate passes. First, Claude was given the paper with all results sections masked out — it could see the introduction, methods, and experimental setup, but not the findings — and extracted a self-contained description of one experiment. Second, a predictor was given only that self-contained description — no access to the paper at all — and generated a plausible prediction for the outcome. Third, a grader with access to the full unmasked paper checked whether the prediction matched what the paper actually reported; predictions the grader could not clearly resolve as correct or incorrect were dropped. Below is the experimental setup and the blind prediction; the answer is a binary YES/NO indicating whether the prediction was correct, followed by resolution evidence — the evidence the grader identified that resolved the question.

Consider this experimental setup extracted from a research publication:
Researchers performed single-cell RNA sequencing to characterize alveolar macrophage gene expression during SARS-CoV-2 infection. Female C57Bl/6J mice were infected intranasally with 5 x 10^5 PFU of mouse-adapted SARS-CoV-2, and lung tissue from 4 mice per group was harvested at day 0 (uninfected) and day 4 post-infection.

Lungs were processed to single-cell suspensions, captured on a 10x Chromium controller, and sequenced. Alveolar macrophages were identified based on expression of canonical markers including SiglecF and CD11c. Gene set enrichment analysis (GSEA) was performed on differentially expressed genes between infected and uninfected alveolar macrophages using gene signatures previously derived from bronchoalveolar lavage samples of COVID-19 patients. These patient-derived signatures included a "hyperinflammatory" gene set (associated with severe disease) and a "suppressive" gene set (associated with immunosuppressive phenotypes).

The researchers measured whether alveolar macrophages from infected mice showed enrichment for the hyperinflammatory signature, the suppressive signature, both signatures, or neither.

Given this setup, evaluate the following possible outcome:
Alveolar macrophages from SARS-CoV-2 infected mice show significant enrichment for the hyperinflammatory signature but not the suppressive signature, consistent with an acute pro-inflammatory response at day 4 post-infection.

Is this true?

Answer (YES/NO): NO